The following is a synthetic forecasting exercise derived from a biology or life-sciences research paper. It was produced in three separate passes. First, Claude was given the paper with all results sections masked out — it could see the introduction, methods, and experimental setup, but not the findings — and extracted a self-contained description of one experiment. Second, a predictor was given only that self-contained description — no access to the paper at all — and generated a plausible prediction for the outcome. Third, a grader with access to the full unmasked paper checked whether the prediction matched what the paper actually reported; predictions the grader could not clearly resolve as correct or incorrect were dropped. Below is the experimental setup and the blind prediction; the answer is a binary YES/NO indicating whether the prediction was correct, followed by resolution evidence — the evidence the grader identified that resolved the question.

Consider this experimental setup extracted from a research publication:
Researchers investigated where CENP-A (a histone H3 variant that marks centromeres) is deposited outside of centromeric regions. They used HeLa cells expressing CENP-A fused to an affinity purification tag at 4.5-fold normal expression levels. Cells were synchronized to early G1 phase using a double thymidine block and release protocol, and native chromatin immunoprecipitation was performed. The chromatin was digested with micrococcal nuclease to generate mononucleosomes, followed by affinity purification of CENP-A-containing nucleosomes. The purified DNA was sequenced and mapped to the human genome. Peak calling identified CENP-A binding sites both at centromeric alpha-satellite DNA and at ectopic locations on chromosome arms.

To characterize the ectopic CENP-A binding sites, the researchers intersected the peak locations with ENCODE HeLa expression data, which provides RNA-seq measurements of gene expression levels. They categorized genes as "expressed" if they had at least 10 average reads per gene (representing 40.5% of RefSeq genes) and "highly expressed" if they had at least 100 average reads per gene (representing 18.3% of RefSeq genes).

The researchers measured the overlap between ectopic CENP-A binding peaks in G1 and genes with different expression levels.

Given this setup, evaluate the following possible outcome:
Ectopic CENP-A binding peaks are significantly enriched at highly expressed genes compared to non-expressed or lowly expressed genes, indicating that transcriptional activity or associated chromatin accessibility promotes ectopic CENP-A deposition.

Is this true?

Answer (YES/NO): YES